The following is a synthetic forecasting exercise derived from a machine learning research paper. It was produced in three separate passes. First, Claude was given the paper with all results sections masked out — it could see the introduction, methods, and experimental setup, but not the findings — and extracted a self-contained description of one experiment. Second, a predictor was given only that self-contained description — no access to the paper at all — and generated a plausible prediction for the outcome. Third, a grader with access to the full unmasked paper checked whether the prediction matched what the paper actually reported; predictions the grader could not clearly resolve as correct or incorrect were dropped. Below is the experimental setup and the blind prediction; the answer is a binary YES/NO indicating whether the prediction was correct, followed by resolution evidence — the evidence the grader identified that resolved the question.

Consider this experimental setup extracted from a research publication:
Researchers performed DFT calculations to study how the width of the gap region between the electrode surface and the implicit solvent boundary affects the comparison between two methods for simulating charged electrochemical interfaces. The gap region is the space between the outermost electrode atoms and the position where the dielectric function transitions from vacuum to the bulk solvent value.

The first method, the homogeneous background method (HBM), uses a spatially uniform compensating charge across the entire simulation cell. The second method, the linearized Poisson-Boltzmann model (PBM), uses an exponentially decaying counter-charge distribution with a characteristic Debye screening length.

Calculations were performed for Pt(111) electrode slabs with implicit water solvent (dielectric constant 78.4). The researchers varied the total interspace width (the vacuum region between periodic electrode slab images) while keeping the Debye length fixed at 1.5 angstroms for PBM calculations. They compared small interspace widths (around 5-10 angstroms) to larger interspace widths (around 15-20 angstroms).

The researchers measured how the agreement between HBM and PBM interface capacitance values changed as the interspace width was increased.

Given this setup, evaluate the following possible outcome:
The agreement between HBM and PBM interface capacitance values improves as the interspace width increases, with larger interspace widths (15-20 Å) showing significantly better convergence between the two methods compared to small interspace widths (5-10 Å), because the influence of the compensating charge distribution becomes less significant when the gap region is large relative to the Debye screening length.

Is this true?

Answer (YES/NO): NO